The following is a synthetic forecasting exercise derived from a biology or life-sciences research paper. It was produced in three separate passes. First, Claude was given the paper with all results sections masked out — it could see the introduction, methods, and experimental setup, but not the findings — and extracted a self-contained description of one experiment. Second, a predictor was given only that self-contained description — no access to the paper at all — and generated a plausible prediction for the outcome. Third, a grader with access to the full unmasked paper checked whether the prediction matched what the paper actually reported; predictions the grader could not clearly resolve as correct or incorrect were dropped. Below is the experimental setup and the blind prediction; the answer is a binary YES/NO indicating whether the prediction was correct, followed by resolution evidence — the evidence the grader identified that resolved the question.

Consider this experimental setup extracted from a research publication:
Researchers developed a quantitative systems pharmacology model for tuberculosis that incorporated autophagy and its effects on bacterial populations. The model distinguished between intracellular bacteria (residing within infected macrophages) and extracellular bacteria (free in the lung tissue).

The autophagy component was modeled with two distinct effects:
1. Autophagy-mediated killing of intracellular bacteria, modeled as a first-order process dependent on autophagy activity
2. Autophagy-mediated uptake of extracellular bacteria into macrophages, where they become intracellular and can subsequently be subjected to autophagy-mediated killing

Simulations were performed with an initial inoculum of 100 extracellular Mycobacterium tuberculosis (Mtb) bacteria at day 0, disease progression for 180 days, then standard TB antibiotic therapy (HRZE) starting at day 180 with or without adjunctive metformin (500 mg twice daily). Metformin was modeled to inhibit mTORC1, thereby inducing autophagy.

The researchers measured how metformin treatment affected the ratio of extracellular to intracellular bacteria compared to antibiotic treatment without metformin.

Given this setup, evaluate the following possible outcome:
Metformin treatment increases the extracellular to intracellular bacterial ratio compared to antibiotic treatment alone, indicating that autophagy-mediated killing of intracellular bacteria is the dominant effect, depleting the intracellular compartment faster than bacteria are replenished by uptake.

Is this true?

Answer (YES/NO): YES